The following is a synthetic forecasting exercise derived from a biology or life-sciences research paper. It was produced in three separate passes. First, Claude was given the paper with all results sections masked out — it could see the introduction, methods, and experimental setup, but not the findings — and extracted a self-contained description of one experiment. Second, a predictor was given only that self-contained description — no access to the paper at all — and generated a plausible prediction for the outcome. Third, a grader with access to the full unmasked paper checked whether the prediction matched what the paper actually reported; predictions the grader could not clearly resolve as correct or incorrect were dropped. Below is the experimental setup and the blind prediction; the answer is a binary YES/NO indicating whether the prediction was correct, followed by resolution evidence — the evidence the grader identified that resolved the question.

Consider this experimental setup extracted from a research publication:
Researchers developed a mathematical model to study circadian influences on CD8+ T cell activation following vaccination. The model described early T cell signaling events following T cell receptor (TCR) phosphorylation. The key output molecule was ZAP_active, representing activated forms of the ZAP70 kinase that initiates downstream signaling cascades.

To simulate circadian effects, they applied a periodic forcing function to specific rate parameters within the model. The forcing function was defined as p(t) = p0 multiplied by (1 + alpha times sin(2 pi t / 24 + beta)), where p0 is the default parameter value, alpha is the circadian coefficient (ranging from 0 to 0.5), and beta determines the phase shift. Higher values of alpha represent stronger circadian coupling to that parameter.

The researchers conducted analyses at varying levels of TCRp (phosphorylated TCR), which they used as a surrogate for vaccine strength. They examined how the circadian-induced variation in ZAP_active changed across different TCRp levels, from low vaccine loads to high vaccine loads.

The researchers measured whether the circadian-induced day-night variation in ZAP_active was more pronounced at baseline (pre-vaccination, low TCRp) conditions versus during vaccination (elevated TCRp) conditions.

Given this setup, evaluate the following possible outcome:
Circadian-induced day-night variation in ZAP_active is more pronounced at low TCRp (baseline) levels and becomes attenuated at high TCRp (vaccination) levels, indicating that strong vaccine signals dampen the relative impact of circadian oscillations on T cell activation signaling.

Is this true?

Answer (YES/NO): NO